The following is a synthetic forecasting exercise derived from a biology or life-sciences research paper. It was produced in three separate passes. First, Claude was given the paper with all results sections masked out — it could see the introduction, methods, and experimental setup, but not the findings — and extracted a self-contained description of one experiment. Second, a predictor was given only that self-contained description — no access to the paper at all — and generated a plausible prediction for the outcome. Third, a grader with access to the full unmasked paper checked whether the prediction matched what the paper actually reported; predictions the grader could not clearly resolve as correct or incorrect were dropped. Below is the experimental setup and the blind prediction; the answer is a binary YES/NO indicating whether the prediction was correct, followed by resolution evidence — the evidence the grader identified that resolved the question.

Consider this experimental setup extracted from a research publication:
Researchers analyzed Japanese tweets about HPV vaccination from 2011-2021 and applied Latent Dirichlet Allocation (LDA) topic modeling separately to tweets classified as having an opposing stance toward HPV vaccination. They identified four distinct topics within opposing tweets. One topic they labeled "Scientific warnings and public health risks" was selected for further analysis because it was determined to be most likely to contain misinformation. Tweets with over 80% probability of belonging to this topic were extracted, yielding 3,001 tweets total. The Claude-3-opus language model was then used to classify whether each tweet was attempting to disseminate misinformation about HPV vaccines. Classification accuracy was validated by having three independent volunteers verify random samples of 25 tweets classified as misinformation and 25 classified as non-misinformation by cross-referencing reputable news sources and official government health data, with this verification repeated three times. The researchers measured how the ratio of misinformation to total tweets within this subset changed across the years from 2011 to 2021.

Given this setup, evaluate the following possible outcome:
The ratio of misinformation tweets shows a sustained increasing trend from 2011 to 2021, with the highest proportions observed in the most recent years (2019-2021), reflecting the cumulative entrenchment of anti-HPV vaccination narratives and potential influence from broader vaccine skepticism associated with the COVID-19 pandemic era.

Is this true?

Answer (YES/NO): NO